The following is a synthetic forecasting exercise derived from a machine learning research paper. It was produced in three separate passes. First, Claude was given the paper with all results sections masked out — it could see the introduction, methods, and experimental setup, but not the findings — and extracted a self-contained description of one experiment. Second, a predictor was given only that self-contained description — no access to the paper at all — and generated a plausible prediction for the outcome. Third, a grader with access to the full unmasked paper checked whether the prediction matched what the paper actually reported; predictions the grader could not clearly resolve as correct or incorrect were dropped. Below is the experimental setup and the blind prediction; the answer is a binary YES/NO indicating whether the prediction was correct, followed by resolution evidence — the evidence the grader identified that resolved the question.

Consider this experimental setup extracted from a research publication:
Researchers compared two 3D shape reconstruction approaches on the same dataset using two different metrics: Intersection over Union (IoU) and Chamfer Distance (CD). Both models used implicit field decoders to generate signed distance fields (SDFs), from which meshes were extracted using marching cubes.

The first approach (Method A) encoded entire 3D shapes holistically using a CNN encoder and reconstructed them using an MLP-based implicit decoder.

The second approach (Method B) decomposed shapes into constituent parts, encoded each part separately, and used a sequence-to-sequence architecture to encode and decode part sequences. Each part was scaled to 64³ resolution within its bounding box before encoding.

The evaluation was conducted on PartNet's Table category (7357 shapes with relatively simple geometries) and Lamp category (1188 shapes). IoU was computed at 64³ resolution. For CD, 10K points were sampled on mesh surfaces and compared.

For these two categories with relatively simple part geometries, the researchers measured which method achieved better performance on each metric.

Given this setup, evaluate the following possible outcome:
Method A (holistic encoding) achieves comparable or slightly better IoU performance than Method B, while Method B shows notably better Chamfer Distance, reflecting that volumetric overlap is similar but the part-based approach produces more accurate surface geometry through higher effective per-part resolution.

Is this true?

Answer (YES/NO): NO